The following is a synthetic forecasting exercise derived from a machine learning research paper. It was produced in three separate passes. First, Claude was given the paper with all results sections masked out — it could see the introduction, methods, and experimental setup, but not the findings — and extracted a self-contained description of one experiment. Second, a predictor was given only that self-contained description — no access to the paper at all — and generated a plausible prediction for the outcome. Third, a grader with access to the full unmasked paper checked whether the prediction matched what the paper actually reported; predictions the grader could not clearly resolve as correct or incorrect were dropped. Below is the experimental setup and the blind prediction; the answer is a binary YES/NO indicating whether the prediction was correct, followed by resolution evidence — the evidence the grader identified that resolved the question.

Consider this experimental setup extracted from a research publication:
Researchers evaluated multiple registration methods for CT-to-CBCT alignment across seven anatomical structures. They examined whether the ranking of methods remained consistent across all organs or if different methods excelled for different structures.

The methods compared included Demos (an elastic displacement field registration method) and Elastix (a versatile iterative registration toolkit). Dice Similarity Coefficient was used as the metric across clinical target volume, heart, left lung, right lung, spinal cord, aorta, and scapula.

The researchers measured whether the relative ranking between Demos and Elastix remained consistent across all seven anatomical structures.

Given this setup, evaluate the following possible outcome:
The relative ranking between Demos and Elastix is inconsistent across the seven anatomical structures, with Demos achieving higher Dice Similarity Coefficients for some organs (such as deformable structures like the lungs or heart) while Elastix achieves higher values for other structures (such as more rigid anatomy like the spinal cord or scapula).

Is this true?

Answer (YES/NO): NO